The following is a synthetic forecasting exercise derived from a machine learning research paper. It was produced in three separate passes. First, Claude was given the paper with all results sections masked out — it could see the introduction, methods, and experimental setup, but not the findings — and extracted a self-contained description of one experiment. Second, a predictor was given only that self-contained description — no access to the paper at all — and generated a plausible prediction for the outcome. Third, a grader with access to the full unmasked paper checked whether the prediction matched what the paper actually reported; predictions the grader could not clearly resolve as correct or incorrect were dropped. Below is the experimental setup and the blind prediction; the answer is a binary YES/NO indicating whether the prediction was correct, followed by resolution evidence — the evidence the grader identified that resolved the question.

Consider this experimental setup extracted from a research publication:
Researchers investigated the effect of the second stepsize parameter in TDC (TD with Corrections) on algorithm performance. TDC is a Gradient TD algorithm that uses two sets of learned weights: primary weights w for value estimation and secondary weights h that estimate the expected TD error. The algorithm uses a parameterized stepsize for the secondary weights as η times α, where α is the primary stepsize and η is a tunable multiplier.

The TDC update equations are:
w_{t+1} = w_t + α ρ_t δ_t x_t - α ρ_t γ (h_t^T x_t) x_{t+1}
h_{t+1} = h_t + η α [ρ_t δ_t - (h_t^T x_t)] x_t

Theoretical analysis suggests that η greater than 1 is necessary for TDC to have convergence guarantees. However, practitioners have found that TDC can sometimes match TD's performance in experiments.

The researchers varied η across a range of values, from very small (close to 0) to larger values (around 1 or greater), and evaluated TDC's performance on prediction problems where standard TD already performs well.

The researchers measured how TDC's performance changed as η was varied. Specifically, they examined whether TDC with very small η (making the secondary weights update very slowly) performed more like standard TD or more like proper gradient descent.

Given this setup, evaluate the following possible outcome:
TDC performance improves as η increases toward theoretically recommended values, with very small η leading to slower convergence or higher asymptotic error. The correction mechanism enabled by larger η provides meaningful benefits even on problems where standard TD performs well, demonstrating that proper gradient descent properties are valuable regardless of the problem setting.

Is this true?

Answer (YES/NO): NO